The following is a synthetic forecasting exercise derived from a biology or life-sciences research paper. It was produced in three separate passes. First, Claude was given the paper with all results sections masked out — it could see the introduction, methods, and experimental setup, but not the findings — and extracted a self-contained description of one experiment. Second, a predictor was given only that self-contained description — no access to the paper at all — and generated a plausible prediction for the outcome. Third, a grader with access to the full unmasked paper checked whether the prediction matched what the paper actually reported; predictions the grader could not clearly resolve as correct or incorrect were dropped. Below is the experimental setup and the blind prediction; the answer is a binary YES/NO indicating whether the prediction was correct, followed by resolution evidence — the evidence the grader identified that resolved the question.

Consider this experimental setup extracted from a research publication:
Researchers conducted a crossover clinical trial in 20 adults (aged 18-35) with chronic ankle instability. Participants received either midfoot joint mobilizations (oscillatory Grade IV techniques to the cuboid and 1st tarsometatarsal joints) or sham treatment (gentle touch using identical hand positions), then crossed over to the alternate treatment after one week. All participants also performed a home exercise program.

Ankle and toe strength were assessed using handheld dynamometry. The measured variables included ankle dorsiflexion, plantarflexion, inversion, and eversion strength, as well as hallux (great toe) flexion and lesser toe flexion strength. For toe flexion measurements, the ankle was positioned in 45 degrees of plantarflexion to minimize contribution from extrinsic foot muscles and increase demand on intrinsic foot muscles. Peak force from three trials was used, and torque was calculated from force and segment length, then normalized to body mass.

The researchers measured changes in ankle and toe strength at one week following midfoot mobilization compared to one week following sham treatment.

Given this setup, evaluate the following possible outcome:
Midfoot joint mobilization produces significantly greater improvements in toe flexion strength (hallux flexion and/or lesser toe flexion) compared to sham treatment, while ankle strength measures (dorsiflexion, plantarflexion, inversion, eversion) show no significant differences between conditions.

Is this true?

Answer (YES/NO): NO